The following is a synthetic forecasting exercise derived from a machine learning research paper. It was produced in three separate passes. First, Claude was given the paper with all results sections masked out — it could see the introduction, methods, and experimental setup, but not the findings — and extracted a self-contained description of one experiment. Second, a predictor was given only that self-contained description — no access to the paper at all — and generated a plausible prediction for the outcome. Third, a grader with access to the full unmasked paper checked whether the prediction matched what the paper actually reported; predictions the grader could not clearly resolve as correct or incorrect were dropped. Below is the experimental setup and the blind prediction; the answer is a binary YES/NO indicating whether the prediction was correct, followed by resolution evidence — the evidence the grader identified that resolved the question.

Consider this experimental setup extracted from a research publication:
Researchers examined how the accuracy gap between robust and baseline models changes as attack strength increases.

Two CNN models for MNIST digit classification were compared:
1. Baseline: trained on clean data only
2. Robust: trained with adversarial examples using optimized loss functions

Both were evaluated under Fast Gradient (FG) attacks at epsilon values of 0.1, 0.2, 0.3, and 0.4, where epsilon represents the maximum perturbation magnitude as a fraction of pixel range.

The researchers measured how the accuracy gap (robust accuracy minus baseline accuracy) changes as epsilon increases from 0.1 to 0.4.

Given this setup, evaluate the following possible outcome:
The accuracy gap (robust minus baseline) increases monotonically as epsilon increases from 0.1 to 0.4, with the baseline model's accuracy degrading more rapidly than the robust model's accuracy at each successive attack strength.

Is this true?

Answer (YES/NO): NO